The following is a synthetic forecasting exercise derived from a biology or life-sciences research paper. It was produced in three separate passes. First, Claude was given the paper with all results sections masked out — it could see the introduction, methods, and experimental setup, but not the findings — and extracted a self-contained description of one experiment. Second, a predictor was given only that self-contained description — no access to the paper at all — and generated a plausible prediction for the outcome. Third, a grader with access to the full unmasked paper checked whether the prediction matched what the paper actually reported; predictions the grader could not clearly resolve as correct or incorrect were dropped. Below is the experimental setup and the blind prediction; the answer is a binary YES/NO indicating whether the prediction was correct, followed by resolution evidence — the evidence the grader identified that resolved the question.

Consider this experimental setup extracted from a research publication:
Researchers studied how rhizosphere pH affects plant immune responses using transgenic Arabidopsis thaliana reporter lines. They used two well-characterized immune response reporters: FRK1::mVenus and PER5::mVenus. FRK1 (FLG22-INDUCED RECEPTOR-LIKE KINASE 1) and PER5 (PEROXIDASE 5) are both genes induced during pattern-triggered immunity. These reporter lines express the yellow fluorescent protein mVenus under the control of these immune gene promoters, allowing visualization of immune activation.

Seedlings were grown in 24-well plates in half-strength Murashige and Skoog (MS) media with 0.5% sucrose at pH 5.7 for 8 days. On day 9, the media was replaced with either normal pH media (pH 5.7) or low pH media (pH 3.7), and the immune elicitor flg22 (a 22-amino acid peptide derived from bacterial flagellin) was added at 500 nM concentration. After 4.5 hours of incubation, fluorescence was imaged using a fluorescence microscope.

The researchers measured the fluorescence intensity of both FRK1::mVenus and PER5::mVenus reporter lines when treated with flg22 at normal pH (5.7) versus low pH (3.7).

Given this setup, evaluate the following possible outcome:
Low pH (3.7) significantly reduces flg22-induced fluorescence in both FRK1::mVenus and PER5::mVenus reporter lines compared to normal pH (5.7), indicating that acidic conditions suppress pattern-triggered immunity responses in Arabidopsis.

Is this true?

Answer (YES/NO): NO